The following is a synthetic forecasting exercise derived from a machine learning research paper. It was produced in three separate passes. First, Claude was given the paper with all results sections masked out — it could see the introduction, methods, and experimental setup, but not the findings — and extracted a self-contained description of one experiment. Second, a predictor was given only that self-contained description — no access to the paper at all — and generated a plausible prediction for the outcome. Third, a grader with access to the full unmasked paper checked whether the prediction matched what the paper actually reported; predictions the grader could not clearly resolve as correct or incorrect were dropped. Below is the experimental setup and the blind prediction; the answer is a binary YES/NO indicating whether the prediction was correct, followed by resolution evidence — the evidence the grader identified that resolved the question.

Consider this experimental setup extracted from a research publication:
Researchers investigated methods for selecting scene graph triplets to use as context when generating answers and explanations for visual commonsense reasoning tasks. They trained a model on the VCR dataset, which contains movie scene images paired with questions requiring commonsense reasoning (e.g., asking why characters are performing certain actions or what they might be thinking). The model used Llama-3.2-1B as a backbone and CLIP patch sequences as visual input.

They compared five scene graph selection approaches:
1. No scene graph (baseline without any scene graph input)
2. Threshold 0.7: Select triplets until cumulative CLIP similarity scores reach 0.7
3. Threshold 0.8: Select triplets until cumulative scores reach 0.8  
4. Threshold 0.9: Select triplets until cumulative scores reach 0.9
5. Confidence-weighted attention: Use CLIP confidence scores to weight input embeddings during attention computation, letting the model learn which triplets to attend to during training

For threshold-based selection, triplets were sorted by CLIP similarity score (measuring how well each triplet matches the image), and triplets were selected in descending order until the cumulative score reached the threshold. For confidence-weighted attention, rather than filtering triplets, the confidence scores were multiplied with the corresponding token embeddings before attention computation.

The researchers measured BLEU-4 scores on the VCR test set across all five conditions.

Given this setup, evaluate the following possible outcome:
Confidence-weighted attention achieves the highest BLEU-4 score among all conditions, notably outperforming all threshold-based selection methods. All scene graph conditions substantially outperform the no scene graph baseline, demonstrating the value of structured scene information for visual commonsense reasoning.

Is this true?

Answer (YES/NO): NO